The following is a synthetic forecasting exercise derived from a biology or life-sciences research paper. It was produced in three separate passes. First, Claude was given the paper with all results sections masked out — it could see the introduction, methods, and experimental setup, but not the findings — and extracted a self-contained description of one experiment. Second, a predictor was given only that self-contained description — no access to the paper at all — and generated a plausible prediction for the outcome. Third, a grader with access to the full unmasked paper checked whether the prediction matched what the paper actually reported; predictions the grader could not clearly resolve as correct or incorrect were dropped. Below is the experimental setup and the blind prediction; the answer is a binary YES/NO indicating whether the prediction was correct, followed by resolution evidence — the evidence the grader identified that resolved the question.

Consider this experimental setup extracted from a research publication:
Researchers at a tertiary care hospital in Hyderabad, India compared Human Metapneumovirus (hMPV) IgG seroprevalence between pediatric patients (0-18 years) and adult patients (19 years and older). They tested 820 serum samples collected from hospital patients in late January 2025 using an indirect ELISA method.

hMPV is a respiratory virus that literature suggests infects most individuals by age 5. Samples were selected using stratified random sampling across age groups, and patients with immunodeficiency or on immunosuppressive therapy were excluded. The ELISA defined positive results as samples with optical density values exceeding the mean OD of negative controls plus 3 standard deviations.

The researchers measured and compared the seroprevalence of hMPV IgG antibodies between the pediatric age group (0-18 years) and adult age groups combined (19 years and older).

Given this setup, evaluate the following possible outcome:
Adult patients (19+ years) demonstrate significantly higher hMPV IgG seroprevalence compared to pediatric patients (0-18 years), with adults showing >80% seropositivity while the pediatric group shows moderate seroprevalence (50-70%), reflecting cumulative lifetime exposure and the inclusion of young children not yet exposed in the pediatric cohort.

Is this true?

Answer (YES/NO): NO